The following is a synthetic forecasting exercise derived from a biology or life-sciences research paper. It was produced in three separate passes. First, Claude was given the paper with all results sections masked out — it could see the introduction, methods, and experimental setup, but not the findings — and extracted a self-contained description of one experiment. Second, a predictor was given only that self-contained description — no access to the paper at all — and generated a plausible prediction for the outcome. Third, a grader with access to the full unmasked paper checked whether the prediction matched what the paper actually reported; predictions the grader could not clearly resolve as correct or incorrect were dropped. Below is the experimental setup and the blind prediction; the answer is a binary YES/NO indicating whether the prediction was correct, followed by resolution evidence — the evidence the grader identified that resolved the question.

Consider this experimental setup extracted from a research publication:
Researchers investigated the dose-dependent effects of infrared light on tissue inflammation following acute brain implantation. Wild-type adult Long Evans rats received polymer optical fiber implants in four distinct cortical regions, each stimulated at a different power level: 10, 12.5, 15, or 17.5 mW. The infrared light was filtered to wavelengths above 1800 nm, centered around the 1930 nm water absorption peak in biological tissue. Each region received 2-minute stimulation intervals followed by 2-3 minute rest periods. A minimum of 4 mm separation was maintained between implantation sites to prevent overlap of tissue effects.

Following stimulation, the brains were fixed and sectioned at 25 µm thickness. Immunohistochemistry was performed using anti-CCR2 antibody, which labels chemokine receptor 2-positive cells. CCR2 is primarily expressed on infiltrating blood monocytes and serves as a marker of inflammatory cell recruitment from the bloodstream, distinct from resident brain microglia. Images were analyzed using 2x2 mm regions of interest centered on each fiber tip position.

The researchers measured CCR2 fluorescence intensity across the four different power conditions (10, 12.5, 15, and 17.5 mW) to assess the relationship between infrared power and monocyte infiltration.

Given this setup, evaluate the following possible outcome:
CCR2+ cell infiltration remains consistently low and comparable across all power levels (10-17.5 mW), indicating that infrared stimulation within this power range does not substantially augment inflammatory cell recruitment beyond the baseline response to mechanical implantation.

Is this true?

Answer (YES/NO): YES